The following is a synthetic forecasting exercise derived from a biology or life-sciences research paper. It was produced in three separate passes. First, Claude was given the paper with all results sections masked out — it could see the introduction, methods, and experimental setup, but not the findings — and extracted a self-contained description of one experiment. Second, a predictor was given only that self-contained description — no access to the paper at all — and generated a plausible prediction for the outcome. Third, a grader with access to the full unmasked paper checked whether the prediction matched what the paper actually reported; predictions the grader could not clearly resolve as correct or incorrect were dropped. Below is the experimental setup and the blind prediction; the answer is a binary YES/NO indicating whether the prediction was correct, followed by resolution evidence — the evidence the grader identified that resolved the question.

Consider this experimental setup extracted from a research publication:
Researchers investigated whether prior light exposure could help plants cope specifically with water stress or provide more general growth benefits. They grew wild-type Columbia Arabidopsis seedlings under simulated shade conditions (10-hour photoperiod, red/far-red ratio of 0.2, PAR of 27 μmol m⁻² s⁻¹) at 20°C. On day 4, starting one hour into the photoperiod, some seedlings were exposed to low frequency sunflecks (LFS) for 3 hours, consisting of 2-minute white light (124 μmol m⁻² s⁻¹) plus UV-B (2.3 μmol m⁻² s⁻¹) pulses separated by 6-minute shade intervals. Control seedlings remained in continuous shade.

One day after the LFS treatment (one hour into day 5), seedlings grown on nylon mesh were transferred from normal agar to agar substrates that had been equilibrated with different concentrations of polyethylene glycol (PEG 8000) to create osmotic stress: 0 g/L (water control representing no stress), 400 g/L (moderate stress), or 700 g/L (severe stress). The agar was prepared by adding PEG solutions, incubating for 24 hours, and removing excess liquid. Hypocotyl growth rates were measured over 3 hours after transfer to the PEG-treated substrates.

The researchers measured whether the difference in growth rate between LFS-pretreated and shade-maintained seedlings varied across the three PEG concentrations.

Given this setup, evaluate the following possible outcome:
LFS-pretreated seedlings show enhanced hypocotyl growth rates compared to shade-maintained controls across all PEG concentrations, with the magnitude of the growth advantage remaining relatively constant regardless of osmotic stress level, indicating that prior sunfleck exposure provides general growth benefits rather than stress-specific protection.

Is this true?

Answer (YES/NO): NO